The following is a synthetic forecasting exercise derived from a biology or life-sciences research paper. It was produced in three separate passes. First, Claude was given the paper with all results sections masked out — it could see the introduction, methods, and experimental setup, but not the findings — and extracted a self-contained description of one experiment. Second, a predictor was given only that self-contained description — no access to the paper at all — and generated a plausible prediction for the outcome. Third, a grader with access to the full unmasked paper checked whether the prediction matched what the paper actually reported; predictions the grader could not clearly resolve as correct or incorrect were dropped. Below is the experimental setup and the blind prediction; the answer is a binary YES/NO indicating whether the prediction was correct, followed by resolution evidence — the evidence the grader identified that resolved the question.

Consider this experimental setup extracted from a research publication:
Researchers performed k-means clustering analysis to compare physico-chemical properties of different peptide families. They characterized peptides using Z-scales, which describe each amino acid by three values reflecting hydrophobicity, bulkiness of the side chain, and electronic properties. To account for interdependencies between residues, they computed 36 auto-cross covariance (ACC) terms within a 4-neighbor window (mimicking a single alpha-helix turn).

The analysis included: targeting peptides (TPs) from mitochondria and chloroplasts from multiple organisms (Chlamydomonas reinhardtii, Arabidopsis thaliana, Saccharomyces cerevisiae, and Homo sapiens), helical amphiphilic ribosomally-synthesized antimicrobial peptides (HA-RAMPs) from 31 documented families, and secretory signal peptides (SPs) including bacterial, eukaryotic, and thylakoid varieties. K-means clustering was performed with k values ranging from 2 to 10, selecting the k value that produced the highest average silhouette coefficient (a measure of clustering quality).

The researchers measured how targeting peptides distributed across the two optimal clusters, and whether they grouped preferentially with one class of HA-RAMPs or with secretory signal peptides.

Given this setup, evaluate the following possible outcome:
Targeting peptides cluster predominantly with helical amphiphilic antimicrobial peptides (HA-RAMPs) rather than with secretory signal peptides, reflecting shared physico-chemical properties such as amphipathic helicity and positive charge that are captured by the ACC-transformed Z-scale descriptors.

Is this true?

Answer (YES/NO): YES